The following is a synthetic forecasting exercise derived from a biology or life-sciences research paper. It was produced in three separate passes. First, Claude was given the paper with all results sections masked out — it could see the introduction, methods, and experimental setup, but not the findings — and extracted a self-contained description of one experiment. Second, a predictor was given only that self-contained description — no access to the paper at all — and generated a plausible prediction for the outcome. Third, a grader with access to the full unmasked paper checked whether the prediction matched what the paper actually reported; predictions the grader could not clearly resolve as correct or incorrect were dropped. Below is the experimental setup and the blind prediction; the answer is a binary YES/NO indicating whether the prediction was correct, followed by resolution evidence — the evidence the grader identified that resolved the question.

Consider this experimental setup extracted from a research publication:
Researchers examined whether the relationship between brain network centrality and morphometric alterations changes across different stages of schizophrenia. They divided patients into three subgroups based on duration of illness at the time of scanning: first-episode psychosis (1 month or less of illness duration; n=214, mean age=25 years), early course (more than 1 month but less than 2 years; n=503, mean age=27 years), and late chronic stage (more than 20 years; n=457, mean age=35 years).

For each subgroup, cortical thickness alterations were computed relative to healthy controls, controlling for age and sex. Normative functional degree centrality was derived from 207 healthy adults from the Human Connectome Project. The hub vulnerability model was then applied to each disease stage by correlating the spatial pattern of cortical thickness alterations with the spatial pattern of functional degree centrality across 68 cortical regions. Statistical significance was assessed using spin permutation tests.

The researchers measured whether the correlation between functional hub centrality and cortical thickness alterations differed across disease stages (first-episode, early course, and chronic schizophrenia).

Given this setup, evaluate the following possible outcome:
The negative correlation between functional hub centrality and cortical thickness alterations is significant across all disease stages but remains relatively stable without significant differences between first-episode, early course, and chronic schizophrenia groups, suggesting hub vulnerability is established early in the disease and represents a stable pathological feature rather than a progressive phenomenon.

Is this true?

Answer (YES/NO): NO